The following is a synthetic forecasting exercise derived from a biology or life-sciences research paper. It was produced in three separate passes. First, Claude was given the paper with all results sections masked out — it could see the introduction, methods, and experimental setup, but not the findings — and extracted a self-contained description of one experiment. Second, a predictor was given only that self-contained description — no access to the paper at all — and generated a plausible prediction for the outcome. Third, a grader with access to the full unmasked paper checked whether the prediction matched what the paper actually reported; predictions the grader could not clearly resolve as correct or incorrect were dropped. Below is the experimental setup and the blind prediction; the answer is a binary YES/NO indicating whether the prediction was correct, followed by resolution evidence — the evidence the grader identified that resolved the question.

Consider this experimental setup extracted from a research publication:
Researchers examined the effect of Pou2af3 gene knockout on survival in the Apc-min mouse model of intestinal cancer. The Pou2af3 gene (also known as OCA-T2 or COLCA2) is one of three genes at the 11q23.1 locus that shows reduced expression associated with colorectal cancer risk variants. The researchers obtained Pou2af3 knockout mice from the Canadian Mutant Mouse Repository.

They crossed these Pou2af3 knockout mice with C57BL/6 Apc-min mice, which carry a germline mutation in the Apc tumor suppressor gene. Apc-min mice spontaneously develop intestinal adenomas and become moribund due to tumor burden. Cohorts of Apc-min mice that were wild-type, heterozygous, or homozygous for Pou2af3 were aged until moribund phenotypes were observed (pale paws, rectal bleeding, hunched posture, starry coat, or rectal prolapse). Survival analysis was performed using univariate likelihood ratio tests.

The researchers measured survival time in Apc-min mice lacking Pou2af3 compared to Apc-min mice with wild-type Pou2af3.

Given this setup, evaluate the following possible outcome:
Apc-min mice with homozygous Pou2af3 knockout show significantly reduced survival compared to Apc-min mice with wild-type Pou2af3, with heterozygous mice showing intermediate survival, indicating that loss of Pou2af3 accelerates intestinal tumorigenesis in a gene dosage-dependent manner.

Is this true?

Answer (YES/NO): NO